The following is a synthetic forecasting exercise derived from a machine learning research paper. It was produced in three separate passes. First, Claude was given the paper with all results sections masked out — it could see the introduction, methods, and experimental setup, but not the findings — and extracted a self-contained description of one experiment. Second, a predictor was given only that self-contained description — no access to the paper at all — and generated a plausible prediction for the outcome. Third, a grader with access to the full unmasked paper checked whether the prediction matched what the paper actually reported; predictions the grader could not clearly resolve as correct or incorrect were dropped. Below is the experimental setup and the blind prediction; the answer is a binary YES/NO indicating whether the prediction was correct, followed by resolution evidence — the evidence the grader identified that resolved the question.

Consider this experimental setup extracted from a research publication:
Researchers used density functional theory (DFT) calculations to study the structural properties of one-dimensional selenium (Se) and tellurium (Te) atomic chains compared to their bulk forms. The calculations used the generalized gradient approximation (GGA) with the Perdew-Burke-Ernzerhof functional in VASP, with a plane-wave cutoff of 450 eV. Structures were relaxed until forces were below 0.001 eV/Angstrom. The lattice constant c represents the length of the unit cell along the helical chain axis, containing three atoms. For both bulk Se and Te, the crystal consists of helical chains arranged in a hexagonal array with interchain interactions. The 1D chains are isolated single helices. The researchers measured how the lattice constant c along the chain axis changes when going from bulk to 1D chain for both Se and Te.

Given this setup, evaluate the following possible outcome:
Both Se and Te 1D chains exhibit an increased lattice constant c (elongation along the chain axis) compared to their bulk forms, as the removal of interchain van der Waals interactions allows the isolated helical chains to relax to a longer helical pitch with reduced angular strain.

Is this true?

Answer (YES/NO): NO